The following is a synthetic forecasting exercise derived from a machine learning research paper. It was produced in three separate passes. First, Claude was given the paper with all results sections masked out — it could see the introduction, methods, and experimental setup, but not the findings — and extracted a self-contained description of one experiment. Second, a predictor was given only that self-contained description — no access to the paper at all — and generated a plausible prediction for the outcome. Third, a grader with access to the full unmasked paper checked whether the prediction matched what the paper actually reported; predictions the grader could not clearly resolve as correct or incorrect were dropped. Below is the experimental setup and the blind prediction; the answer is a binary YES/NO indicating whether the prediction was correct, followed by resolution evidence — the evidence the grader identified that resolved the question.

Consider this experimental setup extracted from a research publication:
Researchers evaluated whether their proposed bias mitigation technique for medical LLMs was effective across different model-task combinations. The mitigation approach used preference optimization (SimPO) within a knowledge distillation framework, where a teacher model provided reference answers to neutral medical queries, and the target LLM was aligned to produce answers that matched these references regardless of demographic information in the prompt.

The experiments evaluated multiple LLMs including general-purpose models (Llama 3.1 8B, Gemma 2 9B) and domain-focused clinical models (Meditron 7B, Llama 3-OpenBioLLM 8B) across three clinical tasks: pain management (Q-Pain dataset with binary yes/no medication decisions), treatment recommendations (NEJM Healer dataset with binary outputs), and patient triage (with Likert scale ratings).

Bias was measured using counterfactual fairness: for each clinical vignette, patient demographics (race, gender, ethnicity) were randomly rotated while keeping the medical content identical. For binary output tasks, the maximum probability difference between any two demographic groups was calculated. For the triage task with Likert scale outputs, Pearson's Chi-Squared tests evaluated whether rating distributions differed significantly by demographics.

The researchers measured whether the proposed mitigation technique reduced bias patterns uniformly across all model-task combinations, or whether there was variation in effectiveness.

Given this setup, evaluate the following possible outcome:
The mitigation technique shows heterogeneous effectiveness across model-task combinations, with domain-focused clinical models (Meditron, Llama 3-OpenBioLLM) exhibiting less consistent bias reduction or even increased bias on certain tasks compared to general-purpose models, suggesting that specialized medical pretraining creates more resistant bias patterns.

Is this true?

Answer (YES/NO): NO